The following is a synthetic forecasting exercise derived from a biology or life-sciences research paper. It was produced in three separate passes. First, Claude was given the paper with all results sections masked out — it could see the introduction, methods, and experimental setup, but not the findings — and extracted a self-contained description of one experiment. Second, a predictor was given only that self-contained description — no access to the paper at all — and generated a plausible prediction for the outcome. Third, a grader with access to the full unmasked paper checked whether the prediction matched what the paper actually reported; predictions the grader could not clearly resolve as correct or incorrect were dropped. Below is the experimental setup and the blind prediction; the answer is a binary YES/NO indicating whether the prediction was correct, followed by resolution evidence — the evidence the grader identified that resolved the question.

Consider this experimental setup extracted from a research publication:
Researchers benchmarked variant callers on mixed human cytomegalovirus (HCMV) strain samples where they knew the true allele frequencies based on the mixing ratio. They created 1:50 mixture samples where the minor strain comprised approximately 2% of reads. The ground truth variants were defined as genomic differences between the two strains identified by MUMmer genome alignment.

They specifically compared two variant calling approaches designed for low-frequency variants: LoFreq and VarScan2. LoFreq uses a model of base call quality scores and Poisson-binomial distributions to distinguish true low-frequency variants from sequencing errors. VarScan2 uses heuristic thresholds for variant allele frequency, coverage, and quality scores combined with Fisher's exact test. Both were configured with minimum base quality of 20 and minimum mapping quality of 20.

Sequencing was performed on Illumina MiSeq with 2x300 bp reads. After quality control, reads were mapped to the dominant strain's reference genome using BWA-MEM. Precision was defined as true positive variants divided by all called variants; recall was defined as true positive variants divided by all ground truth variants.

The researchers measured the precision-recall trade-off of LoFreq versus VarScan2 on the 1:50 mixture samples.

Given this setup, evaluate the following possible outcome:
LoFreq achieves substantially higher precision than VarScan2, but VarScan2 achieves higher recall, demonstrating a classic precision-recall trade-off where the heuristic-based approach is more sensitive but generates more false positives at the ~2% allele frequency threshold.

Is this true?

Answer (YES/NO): YES